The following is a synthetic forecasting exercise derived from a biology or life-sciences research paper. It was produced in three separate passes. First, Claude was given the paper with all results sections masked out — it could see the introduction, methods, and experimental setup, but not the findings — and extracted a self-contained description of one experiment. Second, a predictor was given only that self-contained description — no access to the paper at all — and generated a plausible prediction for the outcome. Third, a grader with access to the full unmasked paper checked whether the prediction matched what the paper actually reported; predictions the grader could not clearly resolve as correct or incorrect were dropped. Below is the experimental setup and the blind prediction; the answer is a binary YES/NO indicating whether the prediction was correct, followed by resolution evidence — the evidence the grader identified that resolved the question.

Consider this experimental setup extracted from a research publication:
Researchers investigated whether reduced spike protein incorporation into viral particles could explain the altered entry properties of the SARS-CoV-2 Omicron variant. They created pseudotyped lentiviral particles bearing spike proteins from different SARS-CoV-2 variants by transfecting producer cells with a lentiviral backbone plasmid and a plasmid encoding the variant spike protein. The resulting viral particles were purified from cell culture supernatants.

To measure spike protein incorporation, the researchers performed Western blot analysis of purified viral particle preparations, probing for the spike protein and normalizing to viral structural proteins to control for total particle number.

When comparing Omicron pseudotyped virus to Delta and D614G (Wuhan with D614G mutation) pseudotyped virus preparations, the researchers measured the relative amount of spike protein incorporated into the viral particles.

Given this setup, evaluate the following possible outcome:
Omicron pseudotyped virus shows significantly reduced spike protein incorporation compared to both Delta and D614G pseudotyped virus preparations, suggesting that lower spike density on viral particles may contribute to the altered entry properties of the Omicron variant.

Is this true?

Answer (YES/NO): NO